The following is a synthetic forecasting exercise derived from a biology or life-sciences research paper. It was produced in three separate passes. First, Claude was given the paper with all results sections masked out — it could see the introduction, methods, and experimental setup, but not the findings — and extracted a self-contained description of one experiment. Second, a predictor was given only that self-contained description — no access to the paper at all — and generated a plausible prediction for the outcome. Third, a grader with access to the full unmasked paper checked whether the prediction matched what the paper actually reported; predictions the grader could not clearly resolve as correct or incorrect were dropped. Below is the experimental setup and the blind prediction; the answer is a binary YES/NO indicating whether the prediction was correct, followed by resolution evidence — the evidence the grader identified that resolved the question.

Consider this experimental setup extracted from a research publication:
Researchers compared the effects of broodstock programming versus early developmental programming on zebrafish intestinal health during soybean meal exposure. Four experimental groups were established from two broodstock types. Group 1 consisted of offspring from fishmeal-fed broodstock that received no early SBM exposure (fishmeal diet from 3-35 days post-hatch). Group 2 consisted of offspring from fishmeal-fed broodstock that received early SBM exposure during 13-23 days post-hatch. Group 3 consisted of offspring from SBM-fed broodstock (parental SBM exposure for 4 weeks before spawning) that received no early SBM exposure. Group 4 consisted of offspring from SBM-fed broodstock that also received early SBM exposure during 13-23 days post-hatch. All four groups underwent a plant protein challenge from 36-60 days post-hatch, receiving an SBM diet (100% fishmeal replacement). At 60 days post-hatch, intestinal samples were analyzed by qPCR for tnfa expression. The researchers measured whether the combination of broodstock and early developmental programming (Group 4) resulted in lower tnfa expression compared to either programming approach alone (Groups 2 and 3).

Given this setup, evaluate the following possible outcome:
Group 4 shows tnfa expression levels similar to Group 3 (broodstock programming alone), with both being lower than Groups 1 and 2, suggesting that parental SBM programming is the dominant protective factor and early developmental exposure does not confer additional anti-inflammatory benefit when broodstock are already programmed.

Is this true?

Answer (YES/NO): NO